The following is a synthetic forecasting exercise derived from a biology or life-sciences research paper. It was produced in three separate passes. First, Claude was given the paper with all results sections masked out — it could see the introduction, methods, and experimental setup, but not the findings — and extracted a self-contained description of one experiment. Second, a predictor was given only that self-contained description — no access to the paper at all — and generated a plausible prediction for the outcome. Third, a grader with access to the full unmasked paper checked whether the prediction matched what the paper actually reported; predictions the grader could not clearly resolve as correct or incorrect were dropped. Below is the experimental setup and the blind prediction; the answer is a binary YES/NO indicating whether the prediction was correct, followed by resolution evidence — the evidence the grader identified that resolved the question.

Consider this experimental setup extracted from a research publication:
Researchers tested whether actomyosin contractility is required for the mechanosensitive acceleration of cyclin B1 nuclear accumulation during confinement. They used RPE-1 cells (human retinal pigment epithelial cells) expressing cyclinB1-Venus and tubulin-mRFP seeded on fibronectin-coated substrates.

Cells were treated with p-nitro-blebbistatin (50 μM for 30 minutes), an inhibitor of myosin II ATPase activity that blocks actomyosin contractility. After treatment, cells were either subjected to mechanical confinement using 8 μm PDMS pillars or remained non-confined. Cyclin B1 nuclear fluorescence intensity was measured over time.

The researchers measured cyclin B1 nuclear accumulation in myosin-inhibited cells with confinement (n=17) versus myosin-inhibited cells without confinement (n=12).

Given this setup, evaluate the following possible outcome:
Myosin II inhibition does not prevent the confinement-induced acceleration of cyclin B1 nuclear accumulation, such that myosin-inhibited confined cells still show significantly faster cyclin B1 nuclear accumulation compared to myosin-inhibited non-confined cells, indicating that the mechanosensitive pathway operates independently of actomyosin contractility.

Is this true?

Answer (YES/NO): YES